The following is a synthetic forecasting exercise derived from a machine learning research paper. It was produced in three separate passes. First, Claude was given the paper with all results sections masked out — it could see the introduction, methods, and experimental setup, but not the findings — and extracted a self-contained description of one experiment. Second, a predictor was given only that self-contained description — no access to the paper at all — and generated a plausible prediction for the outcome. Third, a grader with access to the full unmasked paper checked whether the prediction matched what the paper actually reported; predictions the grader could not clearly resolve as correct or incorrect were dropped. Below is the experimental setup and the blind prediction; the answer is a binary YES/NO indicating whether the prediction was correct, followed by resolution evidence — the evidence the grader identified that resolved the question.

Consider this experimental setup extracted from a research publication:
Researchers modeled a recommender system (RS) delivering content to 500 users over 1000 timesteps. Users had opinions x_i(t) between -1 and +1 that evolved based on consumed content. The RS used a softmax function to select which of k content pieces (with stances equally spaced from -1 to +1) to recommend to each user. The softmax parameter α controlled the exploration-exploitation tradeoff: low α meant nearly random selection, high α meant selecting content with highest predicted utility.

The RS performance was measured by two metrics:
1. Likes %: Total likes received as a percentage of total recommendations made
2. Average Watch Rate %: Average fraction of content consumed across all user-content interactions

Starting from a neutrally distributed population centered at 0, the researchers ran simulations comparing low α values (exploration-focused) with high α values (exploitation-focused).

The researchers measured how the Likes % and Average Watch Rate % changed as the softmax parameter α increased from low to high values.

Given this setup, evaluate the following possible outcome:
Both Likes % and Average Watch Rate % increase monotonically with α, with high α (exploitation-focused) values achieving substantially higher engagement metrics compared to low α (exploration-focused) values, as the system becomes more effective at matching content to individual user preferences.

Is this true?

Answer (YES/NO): YES